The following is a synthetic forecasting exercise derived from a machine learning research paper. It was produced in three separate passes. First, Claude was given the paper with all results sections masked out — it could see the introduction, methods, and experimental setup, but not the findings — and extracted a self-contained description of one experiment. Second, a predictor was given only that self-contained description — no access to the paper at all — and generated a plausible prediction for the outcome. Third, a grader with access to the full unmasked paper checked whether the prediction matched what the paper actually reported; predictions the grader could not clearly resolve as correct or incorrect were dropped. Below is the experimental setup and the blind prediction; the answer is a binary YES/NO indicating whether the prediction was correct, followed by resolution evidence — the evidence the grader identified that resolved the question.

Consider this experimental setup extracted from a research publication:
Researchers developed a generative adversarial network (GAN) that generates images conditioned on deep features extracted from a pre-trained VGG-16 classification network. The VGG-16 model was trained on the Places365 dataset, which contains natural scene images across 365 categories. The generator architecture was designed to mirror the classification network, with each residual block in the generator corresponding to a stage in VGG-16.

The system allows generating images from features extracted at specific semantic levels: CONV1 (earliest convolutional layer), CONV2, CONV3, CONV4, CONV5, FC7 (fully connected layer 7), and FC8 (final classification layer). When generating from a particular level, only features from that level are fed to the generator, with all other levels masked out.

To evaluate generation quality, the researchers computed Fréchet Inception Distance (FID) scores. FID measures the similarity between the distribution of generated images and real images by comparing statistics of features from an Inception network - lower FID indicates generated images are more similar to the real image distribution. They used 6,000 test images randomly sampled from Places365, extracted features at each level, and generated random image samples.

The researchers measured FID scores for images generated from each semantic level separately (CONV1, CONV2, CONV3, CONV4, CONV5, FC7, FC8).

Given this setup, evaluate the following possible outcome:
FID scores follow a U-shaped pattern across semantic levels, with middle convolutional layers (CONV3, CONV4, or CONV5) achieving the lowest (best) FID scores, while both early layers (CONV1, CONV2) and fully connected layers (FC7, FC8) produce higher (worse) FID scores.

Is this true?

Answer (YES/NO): NO